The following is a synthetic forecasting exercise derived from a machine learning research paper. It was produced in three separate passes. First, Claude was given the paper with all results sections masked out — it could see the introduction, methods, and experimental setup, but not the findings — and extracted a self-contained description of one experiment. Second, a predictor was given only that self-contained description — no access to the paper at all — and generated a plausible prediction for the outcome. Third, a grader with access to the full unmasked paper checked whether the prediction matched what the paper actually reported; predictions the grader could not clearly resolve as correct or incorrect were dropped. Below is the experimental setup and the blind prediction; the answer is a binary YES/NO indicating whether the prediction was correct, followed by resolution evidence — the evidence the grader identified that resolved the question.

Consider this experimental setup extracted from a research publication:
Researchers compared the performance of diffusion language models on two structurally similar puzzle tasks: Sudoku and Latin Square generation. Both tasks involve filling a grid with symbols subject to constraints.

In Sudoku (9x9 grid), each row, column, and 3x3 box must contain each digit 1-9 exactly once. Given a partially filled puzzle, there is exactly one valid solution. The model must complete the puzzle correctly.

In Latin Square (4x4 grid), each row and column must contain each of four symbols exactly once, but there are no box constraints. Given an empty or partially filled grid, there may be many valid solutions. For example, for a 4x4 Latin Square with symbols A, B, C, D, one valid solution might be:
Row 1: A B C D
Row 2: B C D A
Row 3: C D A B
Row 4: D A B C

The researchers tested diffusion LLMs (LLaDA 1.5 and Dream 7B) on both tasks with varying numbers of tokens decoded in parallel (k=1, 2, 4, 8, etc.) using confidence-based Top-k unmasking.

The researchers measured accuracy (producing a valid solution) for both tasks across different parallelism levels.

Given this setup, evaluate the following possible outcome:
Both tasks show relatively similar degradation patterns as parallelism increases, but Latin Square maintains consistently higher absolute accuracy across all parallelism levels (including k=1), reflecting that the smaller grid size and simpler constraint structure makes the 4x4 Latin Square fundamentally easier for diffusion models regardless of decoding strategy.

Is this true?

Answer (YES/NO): NO